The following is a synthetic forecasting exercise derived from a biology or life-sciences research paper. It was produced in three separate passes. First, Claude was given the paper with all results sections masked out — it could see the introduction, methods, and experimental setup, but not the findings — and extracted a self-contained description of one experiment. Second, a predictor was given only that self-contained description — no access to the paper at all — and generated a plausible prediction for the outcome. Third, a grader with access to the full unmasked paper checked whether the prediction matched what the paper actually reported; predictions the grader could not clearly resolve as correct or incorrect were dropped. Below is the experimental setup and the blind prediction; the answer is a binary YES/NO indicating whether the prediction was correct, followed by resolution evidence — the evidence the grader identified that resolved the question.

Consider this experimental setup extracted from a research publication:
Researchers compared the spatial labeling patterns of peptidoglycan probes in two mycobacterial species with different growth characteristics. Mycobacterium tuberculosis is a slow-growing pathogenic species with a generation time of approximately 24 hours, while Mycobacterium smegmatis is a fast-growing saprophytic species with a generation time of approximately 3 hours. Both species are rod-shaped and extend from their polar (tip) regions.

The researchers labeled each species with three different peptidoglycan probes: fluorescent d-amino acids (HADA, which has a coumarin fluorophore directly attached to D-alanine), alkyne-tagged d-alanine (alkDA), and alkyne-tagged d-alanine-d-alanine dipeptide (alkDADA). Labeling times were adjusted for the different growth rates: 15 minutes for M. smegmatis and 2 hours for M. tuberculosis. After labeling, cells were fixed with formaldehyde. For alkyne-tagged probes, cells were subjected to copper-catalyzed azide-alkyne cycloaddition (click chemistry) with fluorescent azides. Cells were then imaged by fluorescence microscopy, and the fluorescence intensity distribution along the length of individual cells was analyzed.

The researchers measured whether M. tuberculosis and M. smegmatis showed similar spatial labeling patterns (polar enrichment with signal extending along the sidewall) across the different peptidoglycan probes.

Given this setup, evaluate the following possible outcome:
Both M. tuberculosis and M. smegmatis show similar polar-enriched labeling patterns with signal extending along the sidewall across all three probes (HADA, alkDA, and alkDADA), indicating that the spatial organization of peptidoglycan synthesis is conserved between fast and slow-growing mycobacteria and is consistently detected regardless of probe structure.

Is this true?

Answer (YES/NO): NO